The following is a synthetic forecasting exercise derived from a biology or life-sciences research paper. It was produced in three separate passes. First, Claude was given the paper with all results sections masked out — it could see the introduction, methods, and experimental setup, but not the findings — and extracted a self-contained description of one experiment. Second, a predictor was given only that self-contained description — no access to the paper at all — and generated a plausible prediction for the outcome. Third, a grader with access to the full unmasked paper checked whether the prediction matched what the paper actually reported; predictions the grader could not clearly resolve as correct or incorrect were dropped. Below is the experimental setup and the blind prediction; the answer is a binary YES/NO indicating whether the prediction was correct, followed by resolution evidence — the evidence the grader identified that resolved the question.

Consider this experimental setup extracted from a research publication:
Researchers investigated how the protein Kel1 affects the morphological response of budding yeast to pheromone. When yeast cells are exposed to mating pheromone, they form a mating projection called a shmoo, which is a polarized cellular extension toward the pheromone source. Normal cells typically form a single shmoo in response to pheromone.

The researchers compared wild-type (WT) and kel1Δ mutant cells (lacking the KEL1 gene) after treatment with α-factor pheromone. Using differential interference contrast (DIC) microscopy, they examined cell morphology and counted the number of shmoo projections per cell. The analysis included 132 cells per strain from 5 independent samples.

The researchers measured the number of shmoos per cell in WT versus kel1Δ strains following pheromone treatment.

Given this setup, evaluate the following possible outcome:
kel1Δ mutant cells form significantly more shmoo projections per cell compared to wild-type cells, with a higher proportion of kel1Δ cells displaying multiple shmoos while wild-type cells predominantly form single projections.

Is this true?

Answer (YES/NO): YES